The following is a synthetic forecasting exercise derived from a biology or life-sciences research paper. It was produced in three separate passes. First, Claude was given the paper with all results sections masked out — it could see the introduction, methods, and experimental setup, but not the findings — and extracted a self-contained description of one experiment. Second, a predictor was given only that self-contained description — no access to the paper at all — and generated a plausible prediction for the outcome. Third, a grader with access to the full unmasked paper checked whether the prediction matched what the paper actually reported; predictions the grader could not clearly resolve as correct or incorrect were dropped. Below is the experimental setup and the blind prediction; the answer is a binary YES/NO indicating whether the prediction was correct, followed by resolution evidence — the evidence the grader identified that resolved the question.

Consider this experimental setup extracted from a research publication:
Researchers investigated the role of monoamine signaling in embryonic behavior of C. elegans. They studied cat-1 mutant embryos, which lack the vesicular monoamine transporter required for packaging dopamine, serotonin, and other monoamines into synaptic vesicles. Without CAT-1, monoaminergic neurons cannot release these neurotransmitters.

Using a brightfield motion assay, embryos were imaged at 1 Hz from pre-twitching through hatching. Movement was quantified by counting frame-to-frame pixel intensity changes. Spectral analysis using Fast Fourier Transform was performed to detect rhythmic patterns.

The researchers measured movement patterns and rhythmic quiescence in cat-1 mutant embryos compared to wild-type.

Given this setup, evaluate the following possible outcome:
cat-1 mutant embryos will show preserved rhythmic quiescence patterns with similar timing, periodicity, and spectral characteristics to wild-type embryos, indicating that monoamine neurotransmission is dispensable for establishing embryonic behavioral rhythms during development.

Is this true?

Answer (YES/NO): YES